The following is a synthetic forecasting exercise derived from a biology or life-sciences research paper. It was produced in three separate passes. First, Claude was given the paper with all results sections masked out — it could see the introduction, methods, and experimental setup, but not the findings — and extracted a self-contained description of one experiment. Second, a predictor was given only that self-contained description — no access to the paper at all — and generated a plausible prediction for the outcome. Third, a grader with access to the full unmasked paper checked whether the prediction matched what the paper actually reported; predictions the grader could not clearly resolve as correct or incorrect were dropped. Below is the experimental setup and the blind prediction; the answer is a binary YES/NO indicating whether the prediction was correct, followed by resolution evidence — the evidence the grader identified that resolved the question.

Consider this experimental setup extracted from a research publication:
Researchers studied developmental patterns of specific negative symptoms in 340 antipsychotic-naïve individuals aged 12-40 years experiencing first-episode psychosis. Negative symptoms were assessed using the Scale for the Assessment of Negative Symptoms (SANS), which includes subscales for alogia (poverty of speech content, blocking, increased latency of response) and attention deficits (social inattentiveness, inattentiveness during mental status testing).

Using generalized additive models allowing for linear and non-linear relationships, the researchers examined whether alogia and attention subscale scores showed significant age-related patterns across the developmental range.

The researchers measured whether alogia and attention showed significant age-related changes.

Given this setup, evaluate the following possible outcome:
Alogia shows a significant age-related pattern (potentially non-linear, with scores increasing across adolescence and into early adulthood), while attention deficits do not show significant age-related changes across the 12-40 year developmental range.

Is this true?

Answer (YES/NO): NO